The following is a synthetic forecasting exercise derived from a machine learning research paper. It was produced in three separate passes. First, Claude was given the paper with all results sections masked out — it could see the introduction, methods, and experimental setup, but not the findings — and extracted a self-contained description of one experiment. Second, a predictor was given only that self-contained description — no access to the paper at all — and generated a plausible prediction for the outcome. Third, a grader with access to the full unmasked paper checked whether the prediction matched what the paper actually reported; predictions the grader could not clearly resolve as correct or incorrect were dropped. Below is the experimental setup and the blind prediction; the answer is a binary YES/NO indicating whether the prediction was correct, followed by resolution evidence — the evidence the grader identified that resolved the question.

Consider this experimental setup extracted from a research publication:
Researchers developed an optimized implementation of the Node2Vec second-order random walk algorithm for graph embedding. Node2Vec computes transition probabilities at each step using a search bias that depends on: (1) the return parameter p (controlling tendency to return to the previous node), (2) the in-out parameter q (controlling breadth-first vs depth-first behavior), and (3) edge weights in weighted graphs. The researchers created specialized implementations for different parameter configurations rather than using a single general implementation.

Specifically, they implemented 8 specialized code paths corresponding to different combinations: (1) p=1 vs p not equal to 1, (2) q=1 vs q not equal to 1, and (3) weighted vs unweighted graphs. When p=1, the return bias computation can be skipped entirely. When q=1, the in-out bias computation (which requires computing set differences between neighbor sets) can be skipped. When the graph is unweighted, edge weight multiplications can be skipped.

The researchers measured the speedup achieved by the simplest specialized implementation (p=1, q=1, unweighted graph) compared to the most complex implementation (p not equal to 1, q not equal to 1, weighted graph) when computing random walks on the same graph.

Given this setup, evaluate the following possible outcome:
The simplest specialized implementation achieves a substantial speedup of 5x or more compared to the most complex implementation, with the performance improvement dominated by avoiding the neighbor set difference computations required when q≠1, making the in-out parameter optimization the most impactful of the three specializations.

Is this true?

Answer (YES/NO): YES